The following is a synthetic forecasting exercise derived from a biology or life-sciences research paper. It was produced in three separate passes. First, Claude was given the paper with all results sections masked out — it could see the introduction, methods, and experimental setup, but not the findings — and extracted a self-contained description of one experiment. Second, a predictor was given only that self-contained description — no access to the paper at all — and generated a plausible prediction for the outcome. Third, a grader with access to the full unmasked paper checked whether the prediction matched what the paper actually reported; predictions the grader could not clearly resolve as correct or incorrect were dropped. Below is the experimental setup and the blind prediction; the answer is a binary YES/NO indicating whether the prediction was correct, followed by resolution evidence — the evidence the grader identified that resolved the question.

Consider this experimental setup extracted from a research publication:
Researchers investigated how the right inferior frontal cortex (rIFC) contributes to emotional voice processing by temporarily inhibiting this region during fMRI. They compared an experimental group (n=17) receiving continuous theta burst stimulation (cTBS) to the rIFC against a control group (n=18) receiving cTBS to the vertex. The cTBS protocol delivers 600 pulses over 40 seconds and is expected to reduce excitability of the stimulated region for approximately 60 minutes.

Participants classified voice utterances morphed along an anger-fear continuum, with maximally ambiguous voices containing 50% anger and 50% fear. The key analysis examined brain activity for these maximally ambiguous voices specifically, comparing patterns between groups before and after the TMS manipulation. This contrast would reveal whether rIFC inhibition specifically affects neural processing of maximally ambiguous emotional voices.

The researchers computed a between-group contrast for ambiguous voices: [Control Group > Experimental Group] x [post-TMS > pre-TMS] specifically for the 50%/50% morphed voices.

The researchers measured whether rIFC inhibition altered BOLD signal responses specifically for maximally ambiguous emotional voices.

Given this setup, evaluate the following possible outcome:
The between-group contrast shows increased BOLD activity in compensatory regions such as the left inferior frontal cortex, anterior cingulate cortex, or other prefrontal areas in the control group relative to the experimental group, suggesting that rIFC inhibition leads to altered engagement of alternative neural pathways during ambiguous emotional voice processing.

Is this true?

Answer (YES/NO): NO